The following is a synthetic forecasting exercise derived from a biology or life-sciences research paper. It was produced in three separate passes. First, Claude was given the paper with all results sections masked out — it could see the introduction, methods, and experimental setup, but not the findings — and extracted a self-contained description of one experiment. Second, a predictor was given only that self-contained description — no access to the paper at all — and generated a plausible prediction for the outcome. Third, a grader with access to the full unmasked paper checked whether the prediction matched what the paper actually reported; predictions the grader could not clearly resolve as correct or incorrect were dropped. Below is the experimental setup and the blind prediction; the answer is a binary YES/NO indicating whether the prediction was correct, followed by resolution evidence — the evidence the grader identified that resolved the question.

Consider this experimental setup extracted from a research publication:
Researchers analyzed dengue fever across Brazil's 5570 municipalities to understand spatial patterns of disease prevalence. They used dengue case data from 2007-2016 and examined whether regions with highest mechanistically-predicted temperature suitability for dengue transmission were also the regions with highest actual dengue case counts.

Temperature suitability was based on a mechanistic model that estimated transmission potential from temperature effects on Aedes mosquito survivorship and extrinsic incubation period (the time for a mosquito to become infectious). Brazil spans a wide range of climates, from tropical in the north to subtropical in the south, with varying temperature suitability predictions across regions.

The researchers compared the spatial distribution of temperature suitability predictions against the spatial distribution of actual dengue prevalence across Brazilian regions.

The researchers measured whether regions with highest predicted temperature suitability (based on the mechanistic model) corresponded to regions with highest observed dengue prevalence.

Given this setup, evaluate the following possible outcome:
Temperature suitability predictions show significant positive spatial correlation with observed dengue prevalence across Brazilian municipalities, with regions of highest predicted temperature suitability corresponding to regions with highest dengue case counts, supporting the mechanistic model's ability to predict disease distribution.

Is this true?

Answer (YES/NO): NO